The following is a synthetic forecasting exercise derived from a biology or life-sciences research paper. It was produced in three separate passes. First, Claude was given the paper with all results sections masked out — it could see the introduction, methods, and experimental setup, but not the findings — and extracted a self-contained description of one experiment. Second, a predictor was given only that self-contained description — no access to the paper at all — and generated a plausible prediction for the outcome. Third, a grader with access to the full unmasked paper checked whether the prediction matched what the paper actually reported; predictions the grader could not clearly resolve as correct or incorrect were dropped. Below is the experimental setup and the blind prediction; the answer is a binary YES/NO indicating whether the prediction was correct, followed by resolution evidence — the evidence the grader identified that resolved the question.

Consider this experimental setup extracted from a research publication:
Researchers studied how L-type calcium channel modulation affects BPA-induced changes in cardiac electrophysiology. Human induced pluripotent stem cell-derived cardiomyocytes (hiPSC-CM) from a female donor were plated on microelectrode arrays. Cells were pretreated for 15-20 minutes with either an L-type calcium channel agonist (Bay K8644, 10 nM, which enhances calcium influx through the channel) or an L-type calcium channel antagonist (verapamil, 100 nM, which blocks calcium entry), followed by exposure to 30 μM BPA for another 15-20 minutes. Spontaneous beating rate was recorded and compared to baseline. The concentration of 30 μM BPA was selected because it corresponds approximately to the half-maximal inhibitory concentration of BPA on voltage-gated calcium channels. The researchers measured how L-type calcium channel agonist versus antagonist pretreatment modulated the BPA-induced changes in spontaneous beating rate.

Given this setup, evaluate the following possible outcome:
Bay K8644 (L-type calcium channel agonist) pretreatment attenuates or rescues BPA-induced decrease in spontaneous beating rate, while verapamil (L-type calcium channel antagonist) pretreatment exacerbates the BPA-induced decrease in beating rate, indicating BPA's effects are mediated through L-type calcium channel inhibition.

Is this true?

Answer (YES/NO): NO